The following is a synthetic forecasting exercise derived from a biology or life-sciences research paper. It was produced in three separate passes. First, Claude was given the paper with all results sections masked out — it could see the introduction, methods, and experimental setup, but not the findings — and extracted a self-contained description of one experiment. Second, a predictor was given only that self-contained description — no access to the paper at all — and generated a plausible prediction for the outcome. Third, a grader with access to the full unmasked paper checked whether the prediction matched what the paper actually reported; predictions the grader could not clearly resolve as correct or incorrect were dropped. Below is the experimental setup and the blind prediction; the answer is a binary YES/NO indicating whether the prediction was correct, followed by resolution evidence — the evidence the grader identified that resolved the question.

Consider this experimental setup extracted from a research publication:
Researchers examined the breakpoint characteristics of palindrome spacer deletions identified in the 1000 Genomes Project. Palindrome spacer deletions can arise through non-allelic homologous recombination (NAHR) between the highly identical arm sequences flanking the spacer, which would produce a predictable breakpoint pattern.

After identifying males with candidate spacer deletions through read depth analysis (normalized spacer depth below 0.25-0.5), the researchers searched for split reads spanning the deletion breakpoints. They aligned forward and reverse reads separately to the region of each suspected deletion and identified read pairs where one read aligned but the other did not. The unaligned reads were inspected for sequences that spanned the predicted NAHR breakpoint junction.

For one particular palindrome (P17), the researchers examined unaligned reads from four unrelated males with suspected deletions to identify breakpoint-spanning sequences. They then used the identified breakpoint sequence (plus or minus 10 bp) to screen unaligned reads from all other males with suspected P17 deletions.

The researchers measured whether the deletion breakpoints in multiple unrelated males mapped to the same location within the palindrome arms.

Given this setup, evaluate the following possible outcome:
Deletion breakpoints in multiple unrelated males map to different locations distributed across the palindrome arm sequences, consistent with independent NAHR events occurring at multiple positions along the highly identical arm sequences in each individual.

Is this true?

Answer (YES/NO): NO